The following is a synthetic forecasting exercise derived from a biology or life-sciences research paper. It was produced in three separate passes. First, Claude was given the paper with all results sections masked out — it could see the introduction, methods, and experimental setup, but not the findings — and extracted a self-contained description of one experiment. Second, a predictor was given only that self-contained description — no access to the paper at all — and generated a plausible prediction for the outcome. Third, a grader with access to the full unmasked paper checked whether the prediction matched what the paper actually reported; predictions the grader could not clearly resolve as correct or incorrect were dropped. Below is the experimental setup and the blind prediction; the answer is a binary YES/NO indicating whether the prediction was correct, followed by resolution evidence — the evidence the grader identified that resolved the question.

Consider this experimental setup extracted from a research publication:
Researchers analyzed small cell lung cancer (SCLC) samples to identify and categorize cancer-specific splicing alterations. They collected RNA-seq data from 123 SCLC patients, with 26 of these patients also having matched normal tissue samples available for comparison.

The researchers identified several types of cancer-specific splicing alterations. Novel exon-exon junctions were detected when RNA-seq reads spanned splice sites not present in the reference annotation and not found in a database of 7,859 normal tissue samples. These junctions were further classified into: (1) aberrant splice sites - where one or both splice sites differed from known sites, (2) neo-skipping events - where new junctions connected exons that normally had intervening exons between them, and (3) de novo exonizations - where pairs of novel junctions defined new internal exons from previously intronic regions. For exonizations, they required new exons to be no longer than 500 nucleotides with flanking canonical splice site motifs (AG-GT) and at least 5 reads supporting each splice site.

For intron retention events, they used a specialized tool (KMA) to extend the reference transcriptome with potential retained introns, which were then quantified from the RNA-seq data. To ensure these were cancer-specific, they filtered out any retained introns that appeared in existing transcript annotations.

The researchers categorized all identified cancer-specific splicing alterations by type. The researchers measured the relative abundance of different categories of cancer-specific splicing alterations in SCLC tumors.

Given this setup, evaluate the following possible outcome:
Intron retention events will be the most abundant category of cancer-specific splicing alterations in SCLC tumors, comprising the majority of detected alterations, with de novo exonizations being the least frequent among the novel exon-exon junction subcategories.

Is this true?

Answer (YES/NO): NO